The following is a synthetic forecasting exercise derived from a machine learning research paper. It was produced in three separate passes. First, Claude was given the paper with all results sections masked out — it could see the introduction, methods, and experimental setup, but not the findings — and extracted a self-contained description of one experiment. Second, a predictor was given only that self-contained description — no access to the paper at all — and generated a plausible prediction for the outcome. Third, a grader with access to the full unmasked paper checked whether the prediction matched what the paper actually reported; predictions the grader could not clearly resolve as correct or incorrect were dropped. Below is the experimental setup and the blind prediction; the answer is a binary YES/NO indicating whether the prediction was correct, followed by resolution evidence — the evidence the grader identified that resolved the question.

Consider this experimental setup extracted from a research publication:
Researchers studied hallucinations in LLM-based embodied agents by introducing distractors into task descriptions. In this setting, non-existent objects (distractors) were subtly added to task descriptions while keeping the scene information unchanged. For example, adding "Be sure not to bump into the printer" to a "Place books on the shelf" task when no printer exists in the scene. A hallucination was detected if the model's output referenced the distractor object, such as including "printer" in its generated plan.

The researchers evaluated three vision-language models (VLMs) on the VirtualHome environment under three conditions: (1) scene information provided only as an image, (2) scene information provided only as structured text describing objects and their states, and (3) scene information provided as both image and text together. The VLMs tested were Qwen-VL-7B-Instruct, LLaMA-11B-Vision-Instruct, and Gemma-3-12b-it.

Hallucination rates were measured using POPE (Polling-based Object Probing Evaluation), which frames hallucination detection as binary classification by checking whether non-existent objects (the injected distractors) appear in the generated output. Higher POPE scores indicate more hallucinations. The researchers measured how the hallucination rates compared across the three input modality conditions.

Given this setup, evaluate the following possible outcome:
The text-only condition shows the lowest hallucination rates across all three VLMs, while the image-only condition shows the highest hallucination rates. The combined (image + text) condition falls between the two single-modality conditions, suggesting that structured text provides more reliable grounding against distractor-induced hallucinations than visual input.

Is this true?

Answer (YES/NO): NO